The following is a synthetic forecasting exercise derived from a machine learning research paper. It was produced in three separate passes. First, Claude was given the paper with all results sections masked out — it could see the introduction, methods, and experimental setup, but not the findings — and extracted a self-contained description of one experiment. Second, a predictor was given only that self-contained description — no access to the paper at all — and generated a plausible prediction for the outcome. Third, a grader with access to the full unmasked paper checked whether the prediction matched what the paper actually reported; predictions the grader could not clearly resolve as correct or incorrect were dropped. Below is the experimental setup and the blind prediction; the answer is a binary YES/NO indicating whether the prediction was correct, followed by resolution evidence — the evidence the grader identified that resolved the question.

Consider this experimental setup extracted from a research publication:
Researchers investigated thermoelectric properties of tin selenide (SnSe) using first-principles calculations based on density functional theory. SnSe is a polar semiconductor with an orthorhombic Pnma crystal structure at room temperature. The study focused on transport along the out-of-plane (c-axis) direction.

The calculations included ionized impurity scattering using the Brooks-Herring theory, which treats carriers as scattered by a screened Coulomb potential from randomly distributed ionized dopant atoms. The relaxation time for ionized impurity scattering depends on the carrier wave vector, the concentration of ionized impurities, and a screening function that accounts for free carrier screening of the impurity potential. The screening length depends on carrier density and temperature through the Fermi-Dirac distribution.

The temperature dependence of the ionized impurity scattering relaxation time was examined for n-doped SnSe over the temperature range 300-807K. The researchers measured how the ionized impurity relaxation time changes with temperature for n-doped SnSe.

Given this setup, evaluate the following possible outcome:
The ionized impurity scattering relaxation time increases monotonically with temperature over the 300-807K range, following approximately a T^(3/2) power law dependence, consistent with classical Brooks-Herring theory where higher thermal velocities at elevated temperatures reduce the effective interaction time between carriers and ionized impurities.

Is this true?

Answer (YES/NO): NO